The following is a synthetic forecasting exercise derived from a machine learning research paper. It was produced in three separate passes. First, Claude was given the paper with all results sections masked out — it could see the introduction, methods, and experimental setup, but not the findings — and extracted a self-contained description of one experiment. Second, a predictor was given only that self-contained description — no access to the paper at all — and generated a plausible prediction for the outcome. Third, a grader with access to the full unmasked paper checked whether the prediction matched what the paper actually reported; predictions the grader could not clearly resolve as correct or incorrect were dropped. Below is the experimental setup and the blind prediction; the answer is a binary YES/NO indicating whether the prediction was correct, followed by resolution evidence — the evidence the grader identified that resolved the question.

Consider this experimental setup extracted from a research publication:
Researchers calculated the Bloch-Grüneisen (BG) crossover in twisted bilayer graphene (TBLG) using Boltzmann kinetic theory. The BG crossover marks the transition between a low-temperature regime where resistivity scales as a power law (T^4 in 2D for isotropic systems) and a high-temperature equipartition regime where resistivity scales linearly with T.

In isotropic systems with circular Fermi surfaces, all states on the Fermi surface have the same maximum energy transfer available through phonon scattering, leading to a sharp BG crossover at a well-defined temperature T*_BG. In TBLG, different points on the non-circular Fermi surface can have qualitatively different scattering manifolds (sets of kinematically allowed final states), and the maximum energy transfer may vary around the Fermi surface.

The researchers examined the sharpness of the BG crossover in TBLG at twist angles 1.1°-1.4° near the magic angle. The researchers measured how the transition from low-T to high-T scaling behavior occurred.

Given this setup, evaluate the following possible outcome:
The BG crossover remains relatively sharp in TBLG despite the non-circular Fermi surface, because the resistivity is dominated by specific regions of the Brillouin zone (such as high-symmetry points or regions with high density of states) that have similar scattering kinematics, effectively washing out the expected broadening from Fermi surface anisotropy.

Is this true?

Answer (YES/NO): NO